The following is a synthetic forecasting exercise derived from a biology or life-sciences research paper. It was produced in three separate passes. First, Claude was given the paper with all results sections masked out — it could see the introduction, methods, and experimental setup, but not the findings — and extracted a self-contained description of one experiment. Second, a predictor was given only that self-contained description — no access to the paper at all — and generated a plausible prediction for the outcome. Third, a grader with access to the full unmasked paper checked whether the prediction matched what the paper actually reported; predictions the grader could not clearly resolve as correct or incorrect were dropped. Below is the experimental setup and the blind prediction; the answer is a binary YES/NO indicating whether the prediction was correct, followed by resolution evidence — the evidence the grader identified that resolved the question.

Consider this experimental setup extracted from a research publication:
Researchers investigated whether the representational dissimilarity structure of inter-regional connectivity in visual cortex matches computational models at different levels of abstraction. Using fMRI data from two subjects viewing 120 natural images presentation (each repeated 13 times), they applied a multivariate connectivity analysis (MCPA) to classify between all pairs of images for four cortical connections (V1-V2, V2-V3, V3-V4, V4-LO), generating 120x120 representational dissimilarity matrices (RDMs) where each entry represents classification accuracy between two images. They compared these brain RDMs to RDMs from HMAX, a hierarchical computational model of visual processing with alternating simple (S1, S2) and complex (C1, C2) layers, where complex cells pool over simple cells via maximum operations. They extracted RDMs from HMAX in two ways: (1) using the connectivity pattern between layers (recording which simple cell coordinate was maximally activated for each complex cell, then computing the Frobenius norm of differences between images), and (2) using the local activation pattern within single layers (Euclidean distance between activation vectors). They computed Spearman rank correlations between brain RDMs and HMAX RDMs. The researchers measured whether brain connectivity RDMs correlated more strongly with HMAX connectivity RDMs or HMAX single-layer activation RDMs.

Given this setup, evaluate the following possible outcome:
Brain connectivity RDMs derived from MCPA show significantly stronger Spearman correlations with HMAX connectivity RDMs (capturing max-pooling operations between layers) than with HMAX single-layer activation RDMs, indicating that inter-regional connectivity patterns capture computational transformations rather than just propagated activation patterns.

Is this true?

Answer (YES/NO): YES